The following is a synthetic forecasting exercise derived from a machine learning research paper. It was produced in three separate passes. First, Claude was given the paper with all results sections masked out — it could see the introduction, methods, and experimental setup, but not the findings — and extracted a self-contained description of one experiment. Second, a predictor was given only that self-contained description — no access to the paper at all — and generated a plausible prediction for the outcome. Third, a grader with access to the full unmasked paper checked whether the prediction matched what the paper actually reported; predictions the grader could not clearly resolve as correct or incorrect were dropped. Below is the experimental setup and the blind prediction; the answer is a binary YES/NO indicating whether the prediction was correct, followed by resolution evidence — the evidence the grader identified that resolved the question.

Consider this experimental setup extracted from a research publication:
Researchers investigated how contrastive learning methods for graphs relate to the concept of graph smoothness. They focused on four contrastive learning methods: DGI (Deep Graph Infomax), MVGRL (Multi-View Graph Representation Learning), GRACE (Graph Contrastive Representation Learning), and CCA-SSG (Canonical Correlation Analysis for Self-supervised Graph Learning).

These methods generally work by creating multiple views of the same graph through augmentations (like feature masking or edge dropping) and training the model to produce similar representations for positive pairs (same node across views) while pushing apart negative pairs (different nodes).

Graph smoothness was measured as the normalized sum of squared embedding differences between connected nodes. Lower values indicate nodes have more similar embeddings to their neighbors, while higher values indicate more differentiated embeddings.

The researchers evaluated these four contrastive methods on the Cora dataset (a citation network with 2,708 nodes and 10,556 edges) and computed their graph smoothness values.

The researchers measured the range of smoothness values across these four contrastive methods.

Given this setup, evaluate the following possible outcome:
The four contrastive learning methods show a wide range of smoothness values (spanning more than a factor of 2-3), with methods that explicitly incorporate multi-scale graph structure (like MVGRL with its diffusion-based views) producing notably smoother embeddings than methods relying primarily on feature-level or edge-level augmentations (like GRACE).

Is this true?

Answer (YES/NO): NO